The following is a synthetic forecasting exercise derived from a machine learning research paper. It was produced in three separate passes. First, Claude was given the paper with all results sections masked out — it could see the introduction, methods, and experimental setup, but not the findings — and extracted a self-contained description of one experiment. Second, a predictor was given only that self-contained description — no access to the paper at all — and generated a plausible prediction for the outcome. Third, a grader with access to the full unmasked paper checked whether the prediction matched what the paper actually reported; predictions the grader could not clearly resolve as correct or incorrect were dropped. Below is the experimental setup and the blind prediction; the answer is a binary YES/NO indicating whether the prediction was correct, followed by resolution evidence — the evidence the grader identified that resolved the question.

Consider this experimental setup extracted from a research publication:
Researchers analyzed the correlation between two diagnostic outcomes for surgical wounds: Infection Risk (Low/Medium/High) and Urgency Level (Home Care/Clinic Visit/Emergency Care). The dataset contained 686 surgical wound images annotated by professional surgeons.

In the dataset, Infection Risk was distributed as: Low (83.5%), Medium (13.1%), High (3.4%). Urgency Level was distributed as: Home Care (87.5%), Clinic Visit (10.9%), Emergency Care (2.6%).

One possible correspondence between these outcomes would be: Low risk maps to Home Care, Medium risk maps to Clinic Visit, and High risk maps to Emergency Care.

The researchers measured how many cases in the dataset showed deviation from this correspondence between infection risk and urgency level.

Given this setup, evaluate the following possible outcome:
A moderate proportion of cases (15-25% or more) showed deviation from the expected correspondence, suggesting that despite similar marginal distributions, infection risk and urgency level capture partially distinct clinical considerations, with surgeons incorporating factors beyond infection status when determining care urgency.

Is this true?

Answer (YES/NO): NO